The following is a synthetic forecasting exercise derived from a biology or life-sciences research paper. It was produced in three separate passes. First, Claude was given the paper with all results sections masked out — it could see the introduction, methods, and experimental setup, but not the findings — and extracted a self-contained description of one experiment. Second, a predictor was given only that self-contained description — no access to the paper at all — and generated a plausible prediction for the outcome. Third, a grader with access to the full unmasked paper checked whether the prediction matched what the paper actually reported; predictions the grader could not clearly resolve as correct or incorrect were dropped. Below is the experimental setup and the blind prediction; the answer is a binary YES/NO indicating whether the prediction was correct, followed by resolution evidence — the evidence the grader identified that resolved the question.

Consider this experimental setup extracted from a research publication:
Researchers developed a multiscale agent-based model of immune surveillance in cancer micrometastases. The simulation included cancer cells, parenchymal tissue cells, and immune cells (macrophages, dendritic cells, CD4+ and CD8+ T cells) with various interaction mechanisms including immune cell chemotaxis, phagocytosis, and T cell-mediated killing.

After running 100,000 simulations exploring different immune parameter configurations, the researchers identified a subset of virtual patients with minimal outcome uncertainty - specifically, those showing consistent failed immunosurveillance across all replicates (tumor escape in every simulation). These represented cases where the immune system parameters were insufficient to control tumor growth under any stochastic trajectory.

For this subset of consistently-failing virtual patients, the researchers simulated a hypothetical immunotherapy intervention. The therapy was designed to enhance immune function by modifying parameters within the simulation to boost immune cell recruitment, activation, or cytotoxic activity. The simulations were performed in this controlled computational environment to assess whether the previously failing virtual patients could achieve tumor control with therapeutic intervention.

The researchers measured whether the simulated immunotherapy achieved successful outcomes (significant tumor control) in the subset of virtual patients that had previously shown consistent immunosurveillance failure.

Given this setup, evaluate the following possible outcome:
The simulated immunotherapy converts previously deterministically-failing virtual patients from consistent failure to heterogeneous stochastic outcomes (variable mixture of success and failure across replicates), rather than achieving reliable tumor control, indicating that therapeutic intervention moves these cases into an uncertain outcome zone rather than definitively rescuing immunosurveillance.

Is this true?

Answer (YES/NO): NO